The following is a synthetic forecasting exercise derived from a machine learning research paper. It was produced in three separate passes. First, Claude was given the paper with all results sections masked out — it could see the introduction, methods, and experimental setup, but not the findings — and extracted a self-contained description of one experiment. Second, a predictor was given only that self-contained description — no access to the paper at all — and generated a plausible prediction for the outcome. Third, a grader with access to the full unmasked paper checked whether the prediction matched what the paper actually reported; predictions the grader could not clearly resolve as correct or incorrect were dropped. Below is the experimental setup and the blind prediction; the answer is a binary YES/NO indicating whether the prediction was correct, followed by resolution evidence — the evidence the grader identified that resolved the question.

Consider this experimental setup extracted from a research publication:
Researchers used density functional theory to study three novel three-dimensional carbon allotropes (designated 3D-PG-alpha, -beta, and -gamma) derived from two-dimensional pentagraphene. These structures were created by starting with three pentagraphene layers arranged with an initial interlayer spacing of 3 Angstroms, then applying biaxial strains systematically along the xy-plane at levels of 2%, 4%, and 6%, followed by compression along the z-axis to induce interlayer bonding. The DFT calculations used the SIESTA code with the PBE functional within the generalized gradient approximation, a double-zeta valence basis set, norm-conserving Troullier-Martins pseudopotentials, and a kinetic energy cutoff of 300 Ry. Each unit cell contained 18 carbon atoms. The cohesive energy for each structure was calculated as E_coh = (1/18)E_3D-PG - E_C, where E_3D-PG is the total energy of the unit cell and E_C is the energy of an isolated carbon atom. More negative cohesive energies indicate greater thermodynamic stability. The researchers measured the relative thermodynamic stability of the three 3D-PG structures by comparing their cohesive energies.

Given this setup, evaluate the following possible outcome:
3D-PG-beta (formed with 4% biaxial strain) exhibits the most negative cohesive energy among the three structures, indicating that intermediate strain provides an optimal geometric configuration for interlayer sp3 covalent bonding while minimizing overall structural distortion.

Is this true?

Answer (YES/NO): NO